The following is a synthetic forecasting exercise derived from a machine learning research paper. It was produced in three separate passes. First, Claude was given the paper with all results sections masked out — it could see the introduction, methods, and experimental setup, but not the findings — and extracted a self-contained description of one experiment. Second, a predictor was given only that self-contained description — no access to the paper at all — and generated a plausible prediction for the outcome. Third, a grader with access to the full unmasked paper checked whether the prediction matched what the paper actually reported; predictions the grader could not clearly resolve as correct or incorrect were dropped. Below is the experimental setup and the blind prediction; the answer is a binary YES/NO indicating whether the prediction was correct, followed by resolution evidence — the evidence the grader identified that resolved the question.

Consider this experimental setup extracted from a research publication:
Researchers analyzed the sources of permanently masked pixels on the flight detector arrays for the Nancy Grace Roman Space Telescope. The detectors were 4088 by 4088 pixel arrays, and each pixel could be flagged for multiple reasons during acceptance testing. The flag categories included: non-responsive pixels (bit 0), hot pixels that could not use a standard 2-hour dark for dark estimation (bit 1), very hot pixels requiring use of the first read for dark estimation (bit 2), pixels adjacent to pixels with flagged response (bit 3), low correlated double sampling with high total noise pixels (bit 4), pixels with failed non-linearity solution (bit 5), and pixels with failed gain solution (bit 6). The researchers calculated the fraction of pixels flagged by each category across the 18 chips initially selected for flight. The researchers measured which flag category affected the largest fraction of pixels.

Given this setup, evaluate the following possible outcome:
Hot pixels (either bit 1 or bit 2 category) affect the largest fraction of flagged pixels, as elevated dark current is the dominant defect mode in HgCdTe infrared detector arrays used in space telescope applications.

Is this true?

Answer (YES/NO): NO